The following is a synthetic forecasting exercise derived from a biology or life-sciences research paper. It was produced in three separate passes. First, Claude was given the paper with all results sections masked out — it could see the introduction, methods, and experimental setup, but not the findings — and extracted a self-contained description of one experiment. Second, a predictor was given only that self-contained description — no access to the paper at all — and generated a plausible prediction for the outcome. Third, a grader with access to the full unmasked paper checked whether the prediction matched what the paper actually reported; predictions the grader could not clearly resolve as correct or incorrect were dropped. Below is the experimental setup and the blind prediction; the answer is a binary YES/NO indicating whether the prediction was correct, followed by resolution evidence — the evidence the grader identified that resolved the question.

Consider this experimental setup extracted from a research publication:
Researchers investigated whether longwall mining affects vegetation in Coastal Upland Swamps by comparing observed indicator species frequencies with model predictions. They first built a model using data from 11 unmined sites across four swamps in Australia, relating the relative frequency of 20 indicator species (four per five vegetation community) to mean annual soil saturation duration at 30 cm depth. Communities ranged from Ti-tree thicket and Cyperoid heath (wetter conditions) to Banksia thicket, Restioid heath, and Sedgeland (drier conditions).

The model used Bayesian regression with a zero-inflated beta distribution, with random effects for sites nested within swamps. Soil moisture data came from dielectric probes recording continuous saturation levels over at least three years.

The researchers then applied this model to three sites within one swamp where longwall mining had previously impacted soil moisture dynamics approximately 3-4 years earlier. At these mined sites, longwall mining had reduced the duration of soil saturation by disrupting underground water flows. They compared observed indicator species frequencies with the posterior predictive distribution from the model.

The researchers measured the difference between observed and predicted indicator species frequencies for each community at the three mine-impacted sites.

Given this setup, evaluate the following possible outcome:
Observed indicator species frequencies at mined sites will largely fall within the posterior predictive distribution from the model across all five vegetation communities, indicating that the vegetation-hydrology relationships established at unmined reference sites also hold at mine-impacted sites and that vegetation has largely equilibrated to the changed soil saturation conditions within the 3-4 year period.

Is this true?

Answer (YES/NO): NO